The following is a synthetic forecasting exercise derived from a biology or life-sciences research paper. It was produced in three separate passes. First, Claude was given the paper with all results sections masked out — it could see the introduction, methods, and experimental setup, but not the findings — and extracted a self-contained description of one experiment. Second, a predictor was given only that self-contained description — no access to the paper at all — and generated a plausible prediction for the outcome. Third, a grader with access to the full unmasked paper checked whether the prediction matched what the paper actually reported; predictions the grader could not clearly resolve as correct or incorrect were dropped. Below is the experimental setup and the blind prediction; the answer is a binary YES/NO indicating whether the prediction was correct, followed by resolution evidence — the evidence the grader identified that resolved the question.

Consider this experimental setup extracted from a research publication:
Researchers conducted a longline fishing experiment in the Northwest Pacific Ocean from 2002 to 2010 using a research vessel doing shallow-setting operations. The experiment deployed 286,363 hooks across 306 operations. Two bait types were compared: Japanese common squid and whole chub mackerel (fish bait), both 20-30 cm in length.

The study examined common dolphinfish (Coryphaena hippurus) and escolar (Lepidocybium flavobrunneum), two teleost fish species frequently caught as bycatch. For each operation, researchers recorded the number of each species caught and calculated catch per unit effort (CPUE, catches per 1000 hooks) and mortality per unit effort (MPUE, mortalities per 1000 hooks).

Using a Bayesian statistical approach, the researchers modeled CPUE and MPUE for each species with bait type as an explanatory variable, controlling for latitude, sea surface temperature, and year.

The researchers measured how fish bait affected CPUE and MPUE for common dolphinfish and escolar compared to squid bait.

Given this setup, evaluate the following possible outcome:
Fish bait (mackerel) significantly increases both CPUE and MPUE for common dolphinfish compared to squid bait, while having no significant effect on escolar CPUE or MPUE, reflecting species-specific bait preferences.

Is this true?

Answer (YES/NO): NO